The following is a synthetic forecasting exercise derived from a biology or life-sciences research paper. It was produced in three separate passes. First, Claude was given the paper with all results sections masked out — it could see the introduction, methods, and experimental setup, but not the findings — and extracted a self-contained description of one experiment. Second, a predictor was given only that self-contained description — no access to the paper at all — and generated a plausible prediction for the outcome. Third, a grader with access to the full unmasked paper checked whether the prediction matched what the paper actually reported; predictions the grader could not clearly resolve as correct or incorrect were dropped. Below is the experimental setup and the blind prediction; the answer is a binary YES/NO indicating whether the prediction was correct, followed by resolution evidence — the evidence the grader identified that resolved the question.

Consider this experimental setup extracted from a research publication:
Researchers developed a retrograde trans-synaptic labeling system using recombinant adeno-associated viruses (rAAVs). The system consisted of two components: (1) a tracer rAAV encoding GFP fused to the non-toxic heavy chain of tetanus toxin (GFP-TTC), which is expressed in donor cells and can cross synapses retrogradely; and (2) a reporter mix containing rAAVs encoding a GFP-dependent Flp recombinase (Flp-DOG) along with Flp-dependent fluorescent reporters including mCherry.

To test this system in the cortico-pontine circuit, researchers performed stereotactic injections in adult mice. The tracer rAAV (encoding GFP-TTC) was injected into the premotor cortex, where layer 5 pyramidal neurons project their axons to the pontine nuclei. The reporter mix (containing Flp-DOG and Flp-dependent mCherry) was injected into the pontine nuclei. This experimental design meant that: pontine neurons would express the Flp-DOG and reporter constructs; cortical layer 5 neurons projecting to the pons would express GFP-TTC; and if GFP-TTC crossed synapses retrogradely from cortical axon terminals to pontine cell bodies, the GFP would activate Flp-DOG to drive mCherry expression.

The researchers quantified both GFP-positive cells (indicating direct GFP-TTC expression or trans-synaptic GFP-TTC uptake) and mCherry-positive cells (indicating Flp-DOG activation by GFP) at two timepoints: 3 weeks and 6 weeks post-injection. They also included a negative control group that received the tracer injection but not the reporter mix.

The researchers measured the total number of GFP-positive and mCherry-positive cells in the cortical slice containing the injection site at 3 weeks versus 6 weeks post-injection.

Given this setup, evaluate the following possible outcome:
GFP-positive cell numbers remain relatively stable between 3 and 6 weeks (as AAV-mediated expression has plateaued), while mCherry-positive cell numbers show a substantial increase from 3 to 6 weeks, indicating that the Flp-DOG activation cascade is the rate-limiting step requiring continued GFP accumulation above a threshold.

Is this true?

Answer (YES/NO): NO